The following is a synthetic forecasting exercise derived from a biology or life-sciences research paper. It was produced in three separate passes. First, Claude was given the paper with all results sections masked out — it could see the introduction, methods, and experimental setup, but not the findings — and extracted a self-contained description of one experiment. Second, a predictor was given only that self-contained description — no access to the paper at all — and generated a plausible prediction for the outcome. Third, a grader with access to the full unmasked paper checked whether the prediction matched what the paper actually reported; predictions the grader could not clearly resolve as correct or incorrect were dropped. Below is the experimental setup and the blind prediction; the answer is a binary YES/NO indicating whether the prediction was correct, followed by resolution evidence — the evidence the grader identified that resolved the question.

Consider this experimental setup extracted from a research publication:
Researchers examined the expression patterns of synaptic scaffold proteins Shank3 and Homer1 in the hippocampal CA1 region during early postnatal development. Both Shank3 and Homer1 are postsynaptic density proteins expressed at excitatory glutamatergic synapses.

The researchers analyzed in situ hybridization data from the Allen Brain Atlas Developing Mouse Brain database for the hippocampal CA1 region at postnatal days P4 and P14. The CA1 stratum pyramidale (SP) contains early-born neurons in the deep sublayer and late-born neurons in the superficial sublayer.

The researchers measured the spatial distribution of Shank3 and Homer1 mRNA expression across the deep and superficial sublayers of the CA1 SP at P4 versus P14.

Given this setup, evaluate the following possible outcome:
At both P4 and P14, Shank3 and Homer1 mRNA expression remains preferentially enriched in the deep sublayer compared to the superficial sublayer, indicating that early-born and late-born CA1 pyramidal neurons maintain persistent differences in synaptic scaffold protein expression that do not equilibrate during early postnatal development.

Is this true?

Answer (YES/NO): NO